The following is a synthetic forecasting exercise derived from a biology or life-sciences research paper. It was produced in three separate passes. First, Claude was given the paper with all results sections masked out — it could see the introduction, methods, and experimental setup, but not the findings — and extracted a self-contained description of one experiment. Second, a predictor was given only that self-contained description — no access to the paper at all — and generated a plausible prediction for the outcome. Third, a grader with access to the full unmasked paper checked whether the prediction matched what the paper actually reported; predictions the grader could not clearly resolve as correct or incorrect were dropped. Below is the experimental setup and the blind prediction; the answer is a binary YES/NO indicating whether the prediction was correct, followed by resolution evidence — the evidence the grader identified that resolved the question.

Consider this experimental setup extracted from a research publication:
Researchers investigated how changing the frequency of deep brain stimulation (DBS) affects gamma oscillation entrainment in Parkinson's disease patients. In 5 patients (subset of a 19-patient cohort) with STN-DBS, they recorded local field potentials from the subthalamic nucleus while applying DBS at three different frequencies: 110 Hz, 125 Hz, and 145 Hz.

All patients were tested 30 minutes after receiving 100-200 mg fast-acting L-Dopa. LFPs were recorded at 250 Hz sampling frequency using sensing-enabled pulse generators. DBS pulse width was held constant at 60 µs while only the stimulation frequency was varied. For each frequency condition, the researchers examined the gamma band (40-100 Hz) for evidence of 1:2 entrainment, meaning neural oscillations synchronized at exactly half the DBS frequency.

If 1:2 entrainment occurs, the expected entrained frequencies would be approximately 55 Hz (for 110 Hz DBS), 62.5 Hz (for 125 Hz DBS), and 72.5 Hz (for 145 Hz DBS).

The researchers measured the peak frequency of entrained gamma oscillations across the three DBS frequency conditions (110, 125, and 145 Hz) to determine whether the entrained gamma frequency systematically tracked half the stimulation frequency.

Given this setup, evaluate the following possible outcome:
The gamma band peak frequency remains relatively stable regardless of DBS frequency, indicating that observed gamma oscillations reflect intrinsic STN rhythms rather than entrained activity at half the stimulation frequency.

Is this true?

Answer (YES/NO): NO